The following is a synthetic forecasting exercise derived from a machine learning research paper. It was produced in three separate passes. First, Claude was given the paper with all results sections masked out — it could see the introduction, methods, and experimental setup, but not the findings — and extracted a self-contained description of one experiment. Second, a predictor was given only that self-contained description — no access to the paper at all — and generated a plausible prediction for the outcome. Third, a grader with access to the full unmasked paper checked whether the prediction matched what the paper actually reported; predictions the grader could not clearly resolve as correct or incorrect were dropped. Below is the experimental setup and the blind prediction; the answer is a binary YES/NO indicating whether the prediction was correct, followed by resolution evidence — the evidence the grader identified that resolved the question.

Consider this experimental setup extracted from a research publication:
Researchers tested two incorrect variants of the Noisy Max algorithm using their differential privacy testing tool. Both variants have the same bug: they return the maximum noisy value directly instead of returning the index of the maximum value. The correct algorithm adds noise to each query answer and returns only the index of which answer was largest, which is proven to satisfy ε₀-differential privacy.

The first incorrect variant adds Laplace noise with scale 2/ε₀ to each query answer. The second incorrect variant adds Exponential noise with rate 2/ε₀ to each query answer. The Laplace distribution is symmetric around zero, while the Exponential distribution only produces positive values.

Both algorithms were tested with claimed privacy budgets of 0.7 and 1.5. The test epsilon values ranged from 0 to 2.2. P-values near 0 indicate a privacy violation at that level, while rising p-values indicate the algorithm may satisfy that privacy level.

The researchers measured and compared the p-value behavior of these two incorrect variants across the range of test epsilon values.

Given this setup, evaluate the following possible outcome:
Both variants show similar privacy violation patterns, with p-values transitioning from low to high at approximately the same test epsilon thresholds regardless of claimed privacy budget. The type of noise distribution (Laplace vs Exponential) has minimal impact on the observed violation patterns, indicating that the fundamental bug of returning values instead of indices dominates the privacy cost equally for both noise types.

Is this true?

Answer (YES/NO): NO